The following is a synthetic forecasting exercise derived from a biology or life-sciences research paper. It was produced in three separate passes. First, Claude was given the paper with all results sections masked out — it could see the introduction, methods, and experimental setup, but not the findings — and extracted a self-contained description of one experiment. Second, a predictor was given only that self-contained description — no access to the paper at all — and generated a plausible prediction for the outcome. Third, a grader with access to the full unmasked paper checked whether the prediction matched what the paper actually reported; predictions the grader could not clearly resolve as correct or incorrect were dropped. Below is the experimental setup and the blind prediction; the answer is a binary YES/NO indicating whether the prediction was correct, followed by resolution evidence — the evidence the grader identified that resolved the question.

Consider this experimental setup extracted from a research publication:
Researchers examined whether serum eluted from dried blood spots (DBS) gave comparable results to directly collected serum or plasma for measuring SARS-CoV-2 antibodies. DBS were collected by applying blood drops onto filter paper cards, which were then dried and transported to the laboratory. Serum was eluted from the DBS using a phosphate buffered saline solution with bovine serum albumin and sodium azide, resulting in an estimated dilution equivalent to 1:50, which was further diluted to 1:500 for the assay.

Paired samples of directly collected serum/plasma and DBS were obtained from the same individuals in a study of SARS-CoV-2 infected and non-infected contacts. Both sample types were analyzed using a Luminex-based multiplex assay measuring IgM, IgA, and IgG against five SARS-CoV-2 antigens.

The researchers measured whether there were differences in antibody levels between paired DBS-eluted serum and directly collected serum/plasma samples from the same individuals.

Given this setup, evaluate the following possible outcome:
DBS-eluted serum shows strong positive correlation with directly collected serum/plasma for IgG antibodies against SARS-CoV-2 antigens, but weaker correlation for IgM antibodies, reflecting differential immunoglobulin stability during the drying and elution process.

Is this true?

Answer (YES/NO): NO